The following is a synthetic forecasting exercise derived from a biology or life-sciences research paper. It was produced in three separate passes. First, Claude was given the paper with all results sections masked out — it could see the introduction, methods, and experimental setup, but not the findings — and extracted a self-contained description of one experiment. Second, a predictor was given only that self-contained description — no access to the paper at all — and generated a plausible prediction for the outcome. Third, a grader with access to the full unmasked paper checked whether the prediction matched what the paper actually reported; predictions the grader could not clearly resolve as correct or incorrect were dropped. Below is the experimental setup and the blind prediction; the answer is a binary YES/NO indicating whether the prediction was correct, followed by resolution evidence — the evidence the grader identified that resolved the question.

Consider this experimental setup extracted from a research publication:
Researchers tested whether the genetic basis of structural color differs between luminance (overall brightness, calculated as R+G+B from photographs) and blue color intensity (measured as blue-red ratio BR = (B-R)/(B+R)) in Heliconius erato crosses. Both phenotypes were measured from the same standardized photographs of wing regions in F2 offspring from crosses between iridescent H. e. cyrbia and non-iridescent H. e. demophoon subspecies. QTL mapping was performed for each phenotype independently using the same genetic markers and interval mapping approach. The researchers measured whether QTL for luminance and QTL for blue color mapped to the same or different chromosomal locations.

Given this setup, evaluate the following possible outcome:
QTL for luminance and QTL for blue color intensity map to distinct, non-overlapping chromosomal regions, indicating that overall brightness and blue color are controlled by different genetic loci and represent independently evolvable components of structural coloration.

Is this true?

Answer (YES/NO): NO